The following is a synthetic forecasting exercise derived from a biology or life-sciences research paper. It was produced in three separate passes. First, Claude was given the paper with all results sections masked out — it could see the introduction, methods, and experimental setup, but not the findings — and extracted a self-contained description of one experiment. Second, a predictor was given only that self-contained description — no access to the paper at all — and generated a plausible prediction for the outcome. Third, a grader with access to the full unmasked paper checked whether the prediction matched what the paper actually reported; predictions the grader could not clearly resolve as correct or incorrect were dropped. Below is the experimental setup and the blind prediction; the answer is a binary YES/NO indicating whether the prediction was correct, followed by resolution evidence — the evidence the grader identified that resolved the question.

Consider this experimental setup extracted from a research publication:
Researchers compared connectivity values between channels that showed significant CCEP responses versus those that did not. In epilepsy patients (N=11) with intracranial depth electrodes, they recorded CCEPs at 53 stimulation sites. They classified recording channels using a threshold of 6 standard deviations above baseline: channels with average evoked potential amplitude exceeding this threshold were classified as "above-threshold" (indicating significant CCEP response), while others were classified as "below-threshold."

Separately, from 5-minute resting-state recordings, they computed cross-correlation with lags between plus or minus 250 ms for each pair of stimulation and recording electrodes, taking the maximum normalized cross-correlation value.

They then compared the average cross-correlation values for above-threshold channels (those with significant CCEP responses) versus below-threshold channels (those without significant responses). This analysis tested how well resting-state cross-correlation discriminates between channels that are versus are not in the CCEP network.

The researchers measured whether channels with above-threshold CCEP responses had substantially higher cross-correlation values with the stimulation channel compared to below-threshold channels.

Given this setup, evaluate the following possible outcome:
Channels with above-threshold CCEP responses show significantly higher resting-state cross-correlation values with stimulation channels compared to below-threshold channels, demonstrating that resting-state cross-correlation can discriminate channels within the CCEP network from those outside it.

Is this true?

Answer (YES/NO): NO